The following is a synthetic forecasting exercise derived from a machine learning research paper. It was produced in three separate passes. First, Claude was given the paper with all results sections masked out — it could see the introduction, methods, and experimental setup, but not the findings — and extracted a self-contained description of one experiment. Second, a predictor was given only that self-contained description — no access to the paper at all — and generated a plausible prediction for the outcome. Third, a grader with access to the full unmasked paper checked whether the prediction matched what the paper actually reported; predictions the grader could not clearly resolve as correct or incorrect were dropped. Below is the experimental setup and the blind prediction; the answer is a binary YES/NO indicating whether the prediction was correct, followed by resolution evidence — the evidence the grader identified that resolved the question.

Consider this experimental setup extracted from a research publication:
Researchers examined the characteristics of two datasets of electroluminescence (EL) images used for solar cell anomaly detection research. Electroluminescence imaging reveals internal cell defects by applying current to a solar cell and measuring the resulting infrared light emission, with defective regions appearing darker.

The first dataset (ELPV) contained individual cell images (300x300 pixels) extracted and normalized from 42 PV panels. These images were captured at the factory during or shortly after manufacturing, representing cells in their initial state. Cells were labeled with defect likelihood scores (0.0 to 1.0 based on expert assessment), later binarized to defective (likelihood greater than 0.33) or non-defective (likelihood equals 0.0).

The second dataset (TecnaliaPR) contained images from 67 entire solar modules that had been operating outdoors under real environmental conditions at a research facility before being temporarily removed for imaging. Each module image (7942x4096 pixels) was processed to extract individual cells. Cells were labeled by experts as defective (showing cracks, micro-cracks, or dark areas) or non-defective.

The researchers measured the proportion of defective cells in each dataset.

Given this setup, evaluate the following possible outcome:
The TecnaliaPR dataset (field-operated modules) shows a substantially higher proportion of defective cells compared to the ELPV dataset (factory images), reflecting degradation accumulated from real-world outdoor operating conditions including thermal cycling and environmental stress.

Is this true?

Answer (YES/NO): NO